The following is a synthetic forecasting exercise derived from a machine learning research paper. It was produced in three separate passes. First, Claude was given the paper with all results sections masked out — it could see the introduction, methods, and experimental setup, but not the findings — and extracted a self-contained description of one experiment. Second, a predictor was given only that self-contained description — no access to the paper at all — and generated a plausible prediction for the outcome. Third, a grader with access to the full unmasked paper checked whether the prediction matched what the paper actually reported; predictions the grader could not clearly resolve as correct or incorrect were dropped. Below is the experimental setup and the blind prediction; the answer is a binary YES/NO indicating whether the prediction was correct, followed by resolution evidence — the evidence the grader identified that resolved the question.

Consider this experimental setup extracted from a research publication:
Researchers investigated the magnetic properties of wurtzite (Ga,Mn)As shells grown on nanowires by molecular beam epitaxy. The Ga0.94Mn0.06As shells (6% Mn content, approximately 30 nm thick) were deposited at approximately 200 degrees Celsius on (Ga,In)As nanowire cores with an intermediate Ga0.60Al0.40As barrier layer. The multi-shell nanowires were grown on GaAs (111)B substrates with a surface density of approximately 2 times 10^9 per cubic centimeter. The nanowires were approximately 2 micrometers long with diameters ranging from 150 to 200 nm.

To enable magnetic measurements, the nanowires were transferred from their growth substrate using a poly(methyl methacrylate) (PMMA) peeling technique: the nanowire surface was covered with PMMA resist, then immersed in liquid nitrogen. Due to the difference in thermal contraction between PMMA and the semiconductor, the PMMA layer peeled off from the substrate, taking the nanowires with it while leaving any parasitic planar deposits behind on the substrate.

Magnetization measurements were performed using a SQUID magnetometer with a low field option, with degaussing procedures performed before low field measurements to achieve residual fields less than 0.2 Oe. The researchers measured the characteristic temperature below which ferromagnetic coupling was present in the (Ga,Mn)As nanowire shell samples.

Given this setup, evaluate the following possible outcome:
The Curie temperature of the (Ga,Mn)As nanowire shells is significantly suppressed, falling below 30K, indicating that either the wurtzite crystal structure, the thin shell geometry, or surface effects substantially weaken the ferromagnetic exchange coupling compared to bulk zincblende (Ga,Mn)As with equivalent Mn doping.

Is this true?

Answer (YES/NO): YES